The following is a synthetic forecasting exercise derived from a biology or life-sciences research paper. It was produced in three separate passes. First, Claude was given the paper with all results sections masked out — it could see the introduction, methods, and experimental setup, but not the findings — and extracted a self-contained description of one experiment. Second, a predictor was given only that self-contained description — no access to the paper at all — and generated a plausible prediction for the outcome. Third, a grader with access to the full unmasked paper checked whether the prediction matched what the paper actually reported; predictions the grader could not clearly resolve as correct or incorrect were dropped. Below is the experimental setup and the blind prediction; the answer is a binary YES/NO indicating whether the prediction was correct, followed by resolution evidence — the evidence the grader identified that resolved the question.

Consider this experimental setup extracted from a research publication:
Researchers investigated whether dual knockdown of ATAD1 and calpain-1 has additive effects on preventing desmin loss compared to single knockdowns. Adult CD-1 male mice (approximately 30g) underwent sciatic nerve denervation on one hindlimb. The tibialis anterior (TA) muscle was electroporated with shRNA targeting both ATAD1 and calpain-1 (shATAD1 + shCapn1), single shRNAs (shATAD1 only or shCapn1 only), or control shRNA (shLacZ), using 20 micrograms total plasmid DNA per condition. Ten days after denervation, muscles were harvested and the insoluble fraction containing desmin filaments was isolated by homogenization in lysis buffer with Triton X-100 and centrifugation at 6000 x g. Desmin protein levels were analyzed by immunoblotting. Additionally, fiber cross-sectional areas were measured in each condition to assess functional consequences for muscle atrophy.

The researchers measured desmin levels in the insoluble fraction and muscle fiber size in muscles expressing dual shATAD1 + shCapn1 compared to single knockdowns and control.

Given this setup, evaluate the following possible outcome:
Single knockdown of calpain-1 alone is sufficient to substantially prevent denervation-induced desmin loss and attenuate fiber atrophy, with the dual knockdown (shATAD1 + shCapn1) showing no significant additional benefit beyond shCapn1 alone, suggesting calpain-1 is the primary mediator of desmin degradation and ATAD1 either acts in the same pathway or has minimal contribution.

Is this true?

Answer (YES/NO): NO